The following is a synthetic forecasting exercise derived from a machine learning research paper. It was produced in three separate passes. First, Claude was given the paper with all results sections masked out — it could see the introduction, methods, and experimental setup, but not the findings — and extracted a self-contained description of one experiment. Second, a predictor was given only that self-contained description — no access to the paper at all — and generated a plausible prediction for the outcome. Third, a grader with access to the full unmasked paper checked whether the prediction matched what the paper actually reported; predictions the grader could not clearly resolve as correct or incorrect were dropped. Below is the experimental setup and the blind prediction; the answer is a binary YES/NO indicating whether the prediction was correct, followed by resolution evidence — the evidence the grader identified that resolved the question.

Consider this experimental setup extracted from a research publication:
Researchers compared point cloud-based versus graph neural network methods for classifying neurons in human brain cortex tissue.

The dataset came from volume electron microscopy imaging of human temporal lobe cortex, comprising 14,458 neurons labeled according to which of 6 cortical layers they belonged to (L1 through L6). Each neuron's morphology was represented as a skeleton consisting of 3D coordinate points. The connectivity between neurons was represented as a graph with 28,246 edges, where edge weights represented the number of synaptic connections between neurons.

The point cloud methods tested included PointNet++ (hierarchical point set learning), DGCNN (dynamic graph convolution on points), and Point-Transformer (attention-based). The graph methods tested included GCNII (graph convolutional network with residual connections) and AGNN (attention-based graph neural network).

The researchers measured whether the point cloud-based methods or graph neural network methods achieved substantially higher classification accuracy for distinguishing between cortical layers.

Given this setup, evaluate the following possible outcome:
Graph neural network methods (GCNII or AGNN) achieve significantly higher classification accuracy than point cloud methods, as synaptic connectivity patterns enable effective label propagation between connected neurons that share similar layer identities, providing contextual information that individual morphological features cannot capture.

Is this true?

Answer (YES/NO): NO